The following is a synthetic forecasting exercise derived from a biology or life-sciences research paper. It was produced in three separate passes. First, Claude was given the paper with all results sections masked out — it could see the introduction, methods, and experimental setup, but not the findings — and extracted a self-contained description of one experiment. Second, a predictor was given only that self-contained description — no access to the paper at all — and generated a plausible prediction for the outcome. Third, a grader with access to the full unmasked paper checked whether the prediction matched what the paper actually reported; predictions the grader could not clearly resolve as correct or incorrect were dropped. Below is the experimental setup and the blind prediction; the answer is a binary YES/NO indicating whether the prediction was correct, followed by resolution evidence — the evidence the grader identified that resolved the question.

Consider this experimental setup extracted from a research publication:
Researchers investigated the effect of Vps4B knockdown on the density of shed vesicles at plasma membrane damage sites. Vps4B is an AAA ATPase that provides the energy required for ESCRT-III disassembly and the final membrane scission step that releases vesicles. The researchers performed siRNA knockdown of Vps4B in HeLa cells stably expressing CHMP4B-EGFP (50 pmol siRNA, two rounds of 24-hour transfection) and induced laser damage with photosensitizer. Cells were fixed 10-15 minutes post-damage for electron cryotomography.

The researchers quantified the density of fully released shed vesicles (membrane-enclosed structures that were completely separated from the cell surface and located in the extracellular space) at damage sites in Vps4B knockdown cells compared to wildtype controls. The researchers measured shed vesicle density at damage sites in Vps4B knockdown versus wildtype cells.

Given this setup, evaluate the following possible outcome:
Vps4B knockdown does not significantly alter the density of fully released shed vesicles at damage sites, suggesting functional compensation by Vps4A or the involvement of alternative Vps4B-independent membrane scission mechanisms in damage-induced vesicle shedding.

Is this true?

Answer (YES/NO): NO